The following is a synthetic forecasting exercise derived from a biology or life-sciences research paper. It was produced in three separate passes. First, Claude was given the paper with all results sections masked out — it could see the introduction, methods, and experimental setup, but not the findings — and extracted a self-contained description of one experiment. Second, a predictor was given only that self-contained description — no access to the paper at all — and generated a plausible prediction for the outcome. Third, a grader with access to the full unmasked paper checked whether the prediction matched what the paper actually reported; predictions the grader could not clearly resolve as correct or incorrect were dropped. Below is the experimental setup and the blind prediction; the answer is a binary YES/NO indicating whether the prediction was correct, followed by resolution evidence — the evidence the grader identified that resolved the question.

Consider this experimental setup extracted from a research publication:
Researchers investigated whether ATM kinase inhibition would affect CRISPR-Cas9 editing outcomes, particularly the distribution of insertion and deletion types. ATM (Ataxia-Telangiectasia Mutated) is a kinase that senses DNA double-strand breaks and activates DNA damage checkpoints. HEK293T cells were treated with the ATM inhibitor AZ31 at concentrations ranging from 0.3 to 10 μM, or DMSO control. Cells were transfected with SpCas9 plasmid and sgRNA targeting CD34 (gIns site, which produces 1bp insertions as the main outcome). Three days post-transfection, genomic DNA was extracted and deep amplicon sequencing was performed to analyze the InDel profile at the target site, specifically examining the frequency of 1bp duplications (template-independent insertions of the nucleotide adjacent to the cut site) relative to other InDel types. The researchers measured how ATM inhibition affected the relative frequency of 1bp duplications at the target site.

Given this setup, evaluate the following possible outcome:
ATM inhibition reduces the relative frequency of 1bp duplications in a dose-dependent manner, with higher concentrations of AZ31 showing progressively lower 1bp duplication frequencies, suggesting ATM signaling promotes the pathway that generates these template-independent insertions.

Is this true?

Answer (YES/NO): NO